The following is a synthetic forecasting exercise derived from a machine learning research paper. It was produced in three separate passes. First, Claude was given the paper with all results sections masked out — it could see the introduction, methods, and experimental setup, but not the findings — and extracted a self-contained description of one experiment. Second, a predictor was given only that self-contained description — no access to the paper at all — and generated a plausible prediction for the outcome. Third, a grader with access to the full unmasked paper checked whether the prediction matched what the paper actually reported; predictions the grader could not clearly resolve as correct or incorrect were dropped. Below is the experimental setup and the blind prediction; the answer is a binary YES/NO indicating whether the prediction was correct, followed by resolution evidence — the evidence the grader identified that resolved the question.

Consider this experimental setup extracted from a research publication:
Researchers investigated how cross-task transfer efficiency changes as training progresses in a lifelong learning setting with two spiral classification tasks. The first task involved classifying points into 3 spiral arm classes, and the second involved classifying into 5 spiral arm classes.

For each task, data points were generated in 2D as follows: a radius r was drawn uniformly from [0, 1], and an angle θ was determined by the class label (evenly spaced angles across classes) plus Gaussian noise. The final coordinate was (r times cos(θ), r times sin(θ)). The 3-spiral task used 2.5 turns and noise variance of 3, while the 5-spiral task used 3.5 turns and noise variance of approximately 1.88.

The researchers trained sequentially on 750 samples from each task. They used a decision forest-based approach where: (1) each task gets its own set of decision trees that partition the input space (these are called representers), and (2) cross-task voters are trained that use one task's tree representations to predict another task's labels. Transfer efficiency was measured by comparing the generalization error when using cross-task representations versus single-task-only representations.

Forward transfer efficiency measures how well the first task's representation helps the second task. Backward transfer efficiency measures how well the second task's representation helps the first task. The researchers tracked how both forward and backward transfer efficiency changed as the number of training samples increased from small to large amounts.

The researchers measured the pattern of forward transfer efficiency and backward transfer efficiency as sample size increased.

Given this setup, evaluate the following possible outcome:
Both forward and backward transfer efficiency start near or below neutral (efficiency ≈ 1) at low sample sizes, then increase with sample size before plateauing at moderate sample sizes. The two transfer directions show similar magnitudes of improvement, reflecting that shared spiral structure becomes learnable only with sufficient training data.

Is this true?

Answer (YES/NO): NO